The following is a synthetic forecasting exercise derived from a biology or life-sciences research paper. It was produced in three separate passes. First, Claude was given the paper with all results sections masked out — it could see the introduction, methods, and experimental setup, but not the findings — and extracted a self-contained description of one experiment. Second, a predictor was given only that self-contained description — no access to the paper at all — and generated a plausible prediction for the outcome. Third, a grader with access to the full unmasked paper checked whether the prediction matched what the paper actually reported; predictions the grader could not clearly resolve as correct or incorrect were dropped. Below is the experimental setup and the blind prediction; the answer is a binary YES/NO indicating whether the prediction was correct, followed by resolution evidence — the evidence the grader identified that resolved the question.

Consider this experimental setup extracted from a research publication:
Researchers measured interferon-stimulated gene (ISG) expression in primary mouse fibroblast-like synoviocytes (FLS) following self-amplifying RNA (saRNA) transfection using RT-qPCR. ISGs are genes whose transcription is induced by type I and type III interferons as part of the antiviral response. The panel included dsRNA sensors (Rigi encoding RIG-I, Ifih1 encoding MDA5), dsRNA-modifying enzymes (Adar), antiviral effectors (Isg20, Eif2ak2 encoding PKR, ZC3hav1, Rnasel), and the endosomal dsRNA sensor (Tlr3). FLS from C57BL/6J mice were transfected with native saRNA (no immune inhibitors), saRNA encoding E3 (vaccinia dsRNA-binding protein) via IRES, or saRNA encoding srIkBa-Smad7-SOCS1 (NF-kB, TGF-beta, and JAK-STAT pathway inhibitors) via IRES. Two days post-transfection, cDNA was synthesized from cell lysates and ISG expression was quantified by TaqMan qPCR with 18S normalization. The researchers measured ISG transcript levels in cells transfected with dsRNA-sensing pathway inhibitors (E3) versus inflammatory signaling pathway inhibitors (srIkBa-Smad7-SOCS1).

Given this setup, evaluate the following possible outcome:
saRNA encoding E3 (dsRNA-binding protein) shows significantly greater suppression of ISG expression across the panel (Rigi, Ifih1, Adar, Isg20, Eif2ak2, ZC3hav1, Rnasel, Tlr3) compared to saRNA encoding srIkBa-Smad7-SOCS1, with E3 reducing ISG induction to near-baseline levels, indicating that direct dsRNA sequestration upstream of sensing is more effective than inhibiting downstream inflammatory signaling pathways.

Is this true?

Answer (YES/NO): NO